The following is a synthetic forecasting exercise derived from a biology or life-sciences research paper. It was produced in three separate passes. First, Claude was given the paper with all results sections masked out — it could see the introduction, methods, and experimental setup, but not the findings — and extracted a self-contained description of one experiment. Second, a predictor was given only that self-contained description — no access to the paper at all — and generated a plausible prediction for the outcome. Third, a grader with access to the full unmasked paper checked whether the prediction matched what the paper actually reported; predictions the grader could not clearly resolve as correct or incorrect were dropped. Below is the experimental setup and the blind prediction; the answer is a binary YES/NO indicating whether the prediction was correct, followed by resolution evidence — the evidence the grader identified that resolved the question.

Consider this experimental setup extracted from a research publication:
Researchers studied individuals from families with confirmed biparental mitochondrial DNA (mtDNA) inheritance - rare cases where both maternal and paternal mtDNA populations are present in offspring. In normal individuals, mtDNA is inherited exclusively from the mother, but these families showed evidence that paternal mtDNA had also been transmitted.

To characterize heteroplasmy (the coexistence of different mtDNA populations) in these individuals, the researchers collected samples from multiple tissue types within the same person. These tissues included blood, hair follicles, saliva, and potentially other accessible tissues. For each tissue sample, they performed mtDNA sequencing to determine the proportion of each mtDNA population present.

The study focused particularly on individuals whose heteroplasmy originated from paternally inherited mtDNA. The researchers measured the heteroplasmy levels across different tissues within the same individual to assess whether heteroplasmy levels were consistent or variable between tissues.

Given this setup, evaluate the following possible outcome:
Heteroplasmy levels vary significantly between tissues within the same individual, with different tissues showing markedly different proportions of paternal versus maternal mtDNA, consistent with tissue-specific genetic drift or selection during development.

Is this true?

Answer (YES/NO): YES